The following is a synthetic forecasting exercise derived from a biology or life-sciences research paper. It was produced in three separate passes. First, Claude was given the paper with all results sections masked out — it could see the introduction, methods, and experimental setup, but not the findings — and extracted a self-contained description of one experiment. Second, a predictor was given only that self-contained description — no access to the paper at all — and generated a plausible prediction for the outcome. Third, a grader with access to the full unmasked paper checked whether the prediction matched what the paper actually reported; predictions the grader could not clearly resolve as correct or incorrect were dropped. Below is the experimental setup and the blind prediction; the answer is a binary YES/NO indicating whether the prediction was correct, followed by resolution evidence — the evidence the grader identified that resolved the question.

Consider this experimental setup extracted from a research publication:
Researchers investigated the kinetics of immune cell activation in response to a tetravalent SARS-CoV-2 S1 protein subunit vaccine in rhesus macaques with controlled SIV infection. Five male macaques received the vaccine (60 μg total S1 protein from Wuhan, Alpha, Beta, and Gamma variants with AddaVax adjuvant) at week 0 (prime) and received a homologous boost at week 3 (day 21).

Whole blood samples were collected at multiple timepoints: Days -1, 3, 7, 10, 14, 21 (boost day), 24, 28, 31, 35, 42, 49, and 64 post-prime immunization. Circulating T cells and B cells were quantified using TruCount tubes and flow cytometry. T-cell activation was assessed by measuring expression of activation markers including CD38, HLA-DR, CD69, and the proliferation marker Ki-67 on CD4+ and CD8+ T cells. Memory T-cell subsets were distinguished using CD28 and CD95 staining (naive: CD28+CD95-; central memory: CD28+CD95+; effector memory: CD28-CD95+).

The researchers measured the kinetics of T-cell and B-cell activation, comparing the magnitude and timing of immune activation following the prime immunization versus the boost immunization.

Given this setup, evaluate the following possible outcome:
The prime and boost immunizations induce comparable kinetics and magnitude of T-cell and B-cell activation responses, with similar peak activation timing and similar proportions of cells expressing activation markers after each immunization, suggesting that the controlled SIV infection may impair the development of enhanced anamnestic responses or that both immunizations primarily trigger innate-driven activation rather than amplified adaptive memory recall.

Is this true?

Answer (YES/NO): NO